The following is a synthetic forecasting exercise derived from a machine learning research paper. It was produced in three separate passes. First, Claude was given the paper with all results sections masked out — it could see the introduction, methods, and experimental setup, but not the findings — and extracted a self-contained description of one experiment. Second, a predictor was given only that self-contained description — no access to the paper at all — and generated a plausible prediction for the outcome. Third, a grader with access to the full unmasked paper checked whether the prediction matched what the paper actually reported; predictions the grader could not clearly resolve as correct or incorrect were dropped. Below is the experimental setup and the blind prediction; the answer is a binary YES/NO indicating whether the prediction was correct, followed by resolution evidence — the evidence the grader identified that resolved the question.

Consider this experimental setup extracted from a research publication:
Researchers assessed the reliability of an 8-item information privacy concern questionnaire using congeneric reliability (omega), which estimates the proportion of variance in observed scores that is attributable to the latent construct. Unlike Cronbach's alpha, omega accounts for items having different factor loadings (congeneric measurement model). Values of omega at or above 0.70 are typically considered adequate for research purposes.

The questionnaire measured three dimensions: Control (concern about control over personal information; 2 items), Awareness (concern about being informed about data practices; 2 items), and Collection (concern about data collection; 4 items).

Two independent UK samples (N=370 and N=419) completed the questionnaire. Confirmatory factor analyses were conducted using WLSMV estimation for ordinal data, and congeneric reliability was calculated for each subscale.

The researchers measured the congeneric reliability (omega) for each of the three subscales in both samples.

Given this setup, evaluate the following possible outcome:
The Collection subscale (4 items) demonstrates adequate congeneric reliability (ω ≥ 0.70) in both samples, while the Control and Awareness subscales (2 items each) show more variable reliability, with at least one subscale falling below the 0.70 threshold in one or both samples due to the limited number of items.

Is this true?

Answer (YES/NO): NO